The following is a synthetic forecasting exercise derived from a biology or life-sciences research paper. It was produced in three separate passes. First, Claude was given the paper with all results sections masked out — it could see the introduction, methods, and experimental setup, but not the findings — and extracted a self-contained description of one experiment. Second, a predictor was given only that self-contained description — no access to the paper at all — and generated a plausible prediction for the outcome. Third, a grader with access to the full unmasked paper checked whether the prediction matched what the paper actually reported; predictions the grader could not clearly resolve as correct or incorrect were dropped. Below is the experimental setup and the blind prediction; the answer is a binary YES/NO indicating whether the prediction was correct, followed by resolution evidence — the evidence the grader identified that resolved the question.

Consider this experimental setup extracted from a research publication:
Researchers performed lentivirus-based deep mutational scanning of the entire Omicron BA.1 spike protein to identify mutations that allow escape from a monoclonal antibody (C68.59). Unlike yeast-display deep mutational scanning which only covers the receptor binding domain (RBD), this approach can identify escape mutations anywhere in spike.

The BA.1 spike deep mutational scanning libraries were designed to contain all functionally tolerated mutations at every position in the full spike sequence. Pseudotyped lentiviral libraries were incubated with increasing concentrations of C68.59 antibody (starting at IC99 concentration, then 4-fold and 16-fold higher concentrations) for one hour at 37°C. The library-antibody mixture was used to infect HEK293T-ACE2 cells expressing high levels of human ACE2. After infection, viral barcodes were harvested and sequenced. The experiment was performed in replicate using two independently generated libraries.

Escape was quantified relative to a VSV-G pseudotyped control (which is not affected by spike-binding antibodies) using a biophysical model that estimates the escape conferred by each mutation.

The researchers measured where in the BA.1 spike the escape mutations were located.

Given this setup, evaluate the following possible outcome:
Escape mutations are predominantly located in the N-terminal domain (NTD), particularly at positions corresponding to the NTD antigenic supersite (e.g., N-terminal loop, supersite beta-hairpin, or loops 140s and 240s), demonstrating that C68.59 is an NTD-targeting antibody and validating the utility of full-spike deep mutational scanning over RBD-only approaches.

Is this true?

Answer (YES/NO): NO